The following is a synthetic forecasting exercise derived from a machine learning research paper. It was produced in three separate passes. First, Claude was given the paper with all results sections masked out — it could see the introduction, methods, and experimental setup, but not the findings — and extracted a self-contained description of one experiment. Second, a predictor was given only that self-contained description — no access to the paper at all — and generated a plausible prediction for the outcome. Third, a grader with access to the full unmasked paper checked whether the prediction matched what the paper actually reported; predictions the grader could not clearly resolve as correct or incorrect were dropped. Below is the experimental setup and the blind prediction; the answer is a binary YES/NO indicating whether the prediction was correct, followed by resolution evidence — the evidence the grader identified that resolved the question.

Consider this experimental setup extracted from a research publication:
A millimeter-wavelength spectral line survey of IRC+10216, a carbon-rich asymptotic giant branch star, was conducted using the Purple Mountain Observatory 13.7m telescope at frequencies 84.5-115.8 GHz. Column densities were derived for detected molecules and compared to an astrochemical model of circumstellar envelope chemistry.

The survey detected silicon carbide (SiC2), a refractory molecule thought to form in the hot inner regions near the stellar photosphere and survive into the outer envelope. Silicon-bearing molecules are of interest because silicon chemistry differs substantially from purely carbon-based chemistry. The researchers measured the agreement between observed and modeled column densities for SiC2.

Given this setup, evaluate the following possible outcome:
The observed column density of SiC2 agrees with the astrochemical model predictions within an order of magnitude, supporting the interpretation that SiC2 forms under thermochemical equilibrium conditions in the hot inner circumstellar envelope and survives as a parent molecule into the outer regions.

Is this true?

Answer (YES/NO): YES